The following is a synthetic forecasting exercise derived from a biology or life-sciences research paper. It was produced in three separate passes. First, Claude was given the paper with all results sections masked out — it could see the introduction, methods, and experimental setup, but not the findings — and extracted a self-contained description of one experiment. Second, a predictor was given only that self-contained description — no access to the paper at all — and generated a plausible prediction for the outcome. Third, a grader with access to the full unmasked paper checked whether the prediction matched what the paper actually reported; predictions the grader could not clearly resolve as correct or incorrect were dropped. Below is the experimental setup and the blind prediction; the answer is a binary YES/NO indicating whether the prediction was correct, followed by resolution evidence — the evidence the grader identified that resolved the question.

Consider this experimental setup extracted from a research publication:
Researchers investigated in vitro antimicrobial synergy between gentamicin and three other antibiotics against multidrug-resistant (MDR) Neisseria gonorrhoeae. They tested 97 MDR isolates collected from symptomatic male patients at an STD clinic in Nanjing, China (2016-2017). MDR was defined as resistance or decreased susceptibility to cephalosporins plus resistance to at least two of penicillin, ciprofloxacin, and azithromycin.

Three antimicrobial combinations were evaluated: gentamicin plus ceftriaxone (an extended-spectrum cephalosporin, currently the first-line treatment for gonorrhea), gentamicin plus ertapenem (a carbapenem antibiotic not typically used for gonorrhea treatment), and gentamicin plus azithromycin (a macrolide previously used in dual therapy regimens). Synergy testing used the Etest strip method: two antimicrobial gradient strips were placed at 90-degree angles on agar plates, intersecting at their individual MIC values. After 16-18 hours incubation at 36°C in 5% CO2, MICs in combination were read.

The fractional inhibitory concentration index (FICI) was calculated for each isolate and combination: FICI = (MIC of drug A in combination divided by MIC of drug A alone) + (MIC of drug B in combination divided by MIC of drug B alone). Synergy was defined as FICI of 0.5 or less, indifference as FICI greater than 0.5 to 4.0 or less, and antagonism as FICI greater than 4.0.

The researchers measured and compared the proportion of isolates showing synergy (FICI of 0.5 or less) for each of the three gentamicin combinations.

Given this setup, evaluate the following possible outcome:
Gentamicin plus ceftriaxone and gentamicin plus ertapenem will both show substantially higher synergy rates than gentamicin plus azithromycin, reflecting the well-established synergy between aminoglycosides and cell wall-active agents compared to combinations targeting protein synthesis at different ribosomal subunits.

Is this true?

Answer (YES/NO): YES